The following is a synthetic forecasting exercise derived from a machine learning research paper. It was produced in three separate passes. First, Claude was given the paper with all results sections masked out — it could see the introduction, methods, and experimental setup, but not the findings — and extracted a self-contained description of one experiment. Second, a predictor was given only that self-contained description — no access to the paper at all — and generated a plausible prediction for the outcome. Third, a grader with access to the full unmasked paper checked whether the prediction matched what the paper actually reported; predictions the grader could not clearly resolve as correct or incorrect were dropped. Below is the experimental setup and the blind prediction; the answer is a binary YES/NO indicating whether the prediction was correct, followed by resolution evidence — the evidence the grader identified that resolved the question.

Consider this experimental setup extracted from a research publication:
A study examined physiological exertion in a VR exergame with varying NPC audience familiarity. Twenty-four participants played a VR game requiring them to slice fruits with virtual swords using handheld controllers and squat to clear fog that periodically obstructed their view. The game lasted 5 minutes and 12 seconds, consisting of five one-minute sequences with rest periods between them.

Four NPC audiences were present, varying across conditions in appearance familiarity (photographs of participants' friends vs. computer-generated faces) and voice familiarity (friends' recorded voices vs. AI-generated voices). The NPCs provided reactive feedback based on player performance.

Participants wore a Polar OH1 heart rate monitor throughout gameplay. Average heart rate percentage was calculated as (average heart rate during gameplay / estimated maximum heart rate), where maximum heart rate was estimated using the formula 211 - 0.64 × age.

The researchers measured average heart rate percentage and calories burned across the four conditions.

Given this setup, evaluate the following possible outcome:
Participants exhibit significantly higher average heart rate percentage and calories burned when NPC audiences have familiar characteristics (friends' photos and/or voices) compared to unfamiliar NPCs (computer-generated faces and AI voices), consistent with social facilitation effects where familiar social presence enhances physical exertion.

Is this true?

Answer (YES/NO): NO